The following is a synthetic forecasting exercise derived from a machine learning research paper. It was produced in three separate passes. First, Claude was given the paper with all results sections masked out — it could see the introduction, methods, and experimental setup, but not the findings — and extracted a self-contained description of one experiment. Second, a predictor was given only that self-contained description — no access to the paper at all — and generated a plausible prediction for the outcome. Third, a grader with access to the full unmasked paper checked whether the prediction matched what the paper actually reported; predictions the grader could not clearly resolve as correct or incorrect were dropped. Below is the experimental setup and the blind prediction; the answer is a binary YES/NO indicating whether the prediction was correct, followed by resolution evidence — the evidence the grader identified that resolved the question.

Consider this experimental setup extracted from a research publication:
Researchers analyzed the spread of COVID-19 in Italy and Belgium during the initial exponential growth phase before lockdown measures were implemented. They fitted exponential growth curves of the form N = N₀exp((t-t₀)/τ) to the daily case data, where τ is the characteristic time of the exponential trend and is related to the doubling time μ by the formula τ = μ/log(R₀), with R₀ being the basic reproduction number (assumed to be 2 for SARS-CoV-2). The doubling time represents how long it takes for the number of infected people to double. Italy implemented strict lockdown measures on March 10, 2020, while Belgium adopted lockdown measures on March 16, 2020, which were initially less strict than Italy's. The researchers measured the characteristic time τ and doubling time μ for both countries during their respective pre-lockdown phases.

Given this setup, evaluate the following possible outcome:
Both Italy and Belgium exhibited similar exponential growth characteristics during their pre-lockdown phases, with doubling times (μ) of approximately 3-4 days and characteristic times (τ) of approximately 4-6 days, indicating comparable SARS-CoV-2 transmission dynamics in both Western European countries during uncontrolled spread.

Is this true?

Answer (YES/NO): NO